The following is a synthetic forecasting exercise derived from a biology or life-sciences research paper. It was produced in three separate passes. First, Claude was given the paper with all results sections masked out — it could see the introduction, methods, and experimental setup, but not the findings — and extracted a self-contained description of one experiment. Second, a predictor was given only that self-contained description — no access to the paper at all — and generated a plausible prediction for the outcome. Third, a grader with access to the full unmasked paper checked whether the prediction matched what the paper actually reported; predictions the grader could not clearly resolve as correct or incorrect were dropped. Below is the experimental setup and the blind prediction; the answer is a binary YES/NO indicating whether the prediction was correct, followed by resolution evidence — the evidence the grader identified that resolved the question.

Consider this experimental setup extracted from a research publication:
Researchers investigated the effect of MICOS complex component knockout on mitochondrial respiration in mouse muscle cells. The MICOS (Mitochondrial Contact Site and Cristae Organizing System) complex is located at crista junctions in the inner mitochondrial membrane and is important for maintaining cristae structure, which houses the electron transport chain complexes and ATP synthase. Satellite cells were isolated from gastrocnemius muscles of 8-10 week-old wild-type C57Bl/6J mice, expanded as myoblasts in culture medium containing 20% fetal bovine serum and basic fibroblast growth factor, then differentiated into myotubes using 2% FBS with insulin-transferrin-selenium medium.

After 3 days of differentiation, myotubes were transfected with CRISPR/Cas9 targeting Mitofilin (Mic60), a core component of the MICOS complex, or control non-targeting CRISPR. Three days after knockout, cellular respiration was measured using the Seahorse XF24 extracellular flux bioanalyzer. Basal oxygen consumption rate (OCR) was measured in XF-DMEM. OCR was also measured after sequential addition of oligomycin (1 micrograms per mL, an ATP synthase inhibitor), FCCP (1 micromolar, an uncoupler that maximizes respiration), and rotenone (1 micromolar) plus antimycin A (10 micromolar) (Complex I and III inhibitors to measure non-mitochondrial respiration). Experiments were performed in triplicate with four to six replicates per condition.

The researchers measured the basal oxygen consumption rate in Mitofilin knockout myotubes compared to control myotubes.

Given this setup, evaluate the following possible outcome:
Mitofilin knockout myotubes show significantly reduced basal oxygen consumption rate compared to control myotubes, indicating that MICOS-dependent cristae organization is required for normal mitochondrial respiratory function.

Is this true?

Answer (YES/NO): YES